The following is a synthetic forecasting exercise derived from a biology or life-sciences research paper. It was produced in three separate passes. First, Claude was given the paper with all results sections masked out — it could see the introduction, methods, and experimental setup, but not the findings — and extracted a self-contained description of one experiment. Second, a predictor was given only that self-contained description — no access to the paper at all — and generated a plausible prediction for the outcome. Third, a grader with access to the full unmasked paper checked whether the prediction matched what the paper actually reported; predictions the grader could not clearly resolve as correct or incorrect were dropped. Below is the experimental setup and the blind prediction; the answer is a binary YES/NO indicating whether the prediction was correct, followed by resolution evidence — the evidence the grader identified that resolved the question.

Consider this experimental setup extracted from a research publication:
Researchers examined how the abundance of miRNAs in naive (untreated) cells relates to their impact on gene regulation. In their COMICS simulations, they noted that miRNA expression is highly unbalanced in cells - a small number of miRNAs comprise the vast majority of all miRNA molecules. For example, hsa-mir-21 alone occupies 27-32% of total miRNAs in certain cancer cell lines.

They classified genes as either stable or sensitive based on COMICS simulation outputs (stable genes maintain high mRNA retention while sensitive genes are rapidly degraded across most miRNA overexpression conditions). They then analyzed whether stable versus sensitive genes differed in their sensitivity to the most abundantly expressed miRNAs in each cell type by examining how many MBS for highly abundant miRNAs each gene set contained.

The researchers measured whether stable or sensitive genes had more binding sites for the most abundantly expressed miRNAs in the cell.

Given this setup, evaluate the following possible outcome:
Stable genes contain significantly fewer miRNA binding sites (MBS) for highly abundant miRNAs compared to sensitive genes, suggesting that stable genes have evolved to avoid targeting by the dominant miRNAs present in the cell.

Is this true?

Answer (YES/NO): YES